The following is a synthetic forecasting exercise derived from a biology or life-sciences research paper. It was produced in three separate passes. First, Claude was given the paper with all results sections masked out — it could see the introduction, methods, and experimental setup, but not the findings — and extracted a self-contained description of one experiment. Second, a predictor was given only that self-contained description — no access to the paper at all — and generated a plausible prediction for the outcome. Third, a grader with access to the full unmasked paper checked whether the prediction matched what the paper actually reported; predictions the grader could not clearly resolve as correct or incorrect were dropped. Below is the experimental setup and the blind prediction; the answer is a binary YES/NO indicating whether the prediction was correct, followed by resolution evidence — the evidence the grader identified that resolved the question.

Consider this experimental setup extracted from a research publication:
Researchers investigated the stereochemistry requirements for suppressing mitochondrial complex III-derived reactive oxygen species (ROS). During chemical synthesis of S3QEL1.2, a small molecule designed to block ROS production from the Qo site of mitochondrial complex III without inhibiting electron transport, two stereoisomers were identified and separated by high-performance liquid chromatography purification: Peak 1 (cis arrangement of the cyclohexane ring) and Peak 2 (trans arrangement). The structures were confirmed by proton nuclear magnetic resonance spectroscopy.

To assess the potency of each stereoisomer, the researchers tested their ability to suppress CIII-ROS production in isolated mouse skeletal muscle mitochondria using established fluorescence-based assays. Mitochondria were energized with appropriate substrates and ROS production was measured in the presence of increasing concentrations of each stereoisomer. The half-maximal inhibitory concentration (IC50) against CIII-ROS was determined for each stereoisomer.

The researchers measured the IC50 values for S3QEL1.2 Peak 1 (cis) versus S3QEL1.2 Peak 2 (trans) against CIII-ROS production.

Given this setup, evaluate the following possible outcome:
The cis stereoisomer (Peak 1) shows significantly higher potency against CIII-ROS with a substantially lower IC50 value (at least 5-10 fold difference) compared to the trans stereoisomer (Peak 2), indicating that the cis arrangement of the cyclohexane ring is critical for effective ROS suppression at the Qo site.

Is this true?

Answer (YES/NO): YES